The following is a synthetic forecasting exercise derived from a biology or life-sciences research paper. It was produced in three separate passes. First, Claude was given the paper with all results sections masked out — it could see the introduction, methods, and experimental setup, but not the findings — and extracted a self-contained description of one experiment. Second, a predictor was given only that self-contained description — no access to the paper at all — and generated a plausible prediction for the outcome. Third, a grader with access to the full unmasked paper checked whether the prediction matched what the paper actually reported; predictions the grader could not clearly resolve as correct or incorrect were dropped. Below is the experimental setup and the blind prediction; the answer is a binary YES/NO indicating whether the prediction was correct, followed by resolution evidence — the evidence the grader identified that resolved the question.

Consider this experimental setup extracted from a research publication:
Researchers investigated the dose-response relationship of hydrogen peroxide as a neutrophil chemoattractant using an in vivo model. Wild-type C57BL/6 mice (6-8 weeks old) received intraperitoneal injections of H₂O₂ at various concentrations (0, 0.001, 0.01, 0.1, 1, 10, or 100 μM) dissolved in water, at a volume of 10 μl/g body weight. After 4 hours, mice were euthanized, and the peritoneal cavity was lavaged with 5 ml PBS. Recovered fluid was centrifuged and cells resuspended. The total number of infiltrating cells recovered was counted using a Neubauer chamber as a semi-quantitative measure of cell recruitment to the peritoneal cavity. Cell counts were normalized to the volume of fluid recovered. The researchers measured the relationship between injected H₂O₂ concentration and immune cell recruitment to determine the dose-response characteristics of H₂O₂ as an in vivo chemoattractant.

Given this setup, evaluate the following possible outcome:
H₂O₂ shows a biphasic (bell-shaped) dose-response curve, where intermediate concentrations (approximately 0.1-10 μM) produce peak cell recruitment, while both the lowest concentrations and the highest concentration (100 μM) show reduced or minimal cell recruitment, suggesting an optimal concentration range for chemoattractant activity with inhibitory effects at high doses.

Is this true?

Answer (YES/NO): NO